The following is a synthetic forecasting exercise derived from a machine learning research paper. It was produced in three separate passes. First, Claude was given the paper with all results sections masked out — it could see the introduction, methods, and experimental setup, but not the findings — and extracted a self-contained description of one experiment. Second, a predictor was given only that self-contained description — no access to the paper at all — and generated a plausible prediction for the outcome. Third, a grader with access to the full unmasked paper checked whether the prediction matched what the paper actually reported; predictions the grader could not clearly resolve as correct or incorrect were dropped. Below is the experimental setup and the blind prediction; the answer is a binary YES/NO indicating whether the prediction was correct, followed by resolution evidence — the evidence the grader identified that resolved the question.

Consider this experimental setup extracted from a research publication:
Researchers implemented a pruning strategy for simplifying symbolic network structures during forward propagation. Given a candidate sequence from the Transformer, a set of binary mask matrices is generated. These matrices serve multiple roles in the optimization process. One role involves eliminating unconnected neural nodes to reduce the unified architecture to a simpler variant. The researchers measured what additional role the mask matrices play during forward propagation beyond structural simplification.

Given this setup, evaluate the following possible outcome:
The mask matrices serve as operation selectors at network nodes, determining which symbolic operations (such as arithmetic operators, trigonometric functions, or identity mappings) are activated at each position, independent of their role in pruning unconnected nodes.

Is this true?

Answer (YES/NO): NO